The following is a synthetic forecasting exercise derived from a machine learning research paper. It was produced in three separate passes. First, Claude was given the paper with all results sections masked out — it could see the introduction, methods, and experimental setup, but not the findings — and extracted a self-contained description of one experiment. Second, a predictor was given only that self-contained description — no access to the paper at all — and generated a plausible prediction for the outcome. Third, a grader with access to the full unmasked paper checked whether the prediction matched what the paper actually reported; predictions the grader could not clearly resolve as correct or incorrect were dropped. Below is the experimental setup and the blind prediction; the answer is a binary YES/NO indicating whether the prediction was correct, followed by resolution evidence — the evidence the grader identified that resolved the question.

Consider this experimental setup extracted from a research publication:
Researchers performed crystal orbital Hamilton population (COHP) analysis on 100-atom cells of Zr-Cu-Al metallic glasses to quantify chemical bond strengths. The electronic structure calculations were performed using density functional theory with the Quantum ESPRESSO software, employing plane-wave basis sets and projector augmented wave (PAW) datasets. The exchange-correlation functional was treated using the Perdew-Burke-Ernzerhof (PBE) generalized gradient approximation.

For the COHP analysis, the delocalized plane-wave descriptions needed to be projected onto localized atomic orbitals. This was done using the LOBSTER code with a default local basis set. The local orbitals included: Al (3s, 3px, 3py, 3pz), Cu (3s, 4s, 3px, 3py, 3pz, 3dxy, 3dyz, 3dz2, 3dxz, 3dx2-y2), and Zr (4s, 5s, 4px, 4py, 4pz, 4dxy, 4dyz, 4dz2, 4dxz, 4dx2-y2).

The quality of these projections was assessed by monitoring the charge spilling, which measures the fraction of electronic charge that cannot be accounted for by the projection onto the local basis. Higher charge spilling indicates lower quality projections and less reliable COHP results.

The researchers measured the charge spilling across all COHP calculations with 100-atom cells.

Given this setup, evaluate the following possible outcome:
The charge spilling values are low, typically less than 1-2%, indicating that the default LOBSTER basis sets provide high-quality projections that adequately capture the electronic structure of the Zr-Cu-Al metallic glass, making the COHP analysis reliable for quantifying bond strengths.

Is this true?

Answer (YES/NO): YES